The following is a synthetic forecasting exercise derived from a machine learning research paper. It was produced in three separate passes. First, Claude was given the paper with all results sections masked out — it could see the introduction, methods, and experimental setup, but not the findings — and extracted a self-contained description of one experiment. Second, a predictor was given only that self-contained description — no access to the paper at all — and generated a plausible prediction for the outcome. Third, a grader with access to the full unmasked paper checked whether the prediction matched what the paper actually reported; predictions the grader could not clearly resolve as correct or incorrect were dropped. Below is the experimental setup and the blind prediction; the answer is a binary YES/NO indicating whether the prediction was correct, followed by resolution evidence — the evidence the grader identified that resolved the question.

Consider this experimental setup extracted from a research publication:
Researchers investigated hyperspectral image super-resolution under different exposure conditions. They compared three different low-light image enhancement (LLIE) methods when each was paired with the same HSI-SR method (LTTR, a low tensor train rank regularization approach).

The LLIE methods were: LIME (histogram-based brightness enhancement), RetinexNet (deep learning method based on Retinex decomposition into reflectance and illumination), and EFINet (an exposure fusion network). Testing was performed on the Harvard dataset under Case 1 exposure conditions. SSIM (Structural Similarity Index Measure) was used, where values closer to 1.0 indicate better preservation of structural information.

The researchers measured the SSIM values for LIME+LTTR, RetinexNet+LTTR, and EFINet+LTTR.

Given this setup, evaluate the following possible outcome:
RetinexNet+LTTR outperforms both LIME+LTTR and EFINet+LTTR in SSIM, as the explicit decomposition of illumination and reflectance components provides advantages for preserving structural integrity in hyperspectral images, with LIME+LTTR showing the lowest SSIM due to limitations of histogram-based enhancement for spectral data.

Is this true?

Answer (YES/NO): YES